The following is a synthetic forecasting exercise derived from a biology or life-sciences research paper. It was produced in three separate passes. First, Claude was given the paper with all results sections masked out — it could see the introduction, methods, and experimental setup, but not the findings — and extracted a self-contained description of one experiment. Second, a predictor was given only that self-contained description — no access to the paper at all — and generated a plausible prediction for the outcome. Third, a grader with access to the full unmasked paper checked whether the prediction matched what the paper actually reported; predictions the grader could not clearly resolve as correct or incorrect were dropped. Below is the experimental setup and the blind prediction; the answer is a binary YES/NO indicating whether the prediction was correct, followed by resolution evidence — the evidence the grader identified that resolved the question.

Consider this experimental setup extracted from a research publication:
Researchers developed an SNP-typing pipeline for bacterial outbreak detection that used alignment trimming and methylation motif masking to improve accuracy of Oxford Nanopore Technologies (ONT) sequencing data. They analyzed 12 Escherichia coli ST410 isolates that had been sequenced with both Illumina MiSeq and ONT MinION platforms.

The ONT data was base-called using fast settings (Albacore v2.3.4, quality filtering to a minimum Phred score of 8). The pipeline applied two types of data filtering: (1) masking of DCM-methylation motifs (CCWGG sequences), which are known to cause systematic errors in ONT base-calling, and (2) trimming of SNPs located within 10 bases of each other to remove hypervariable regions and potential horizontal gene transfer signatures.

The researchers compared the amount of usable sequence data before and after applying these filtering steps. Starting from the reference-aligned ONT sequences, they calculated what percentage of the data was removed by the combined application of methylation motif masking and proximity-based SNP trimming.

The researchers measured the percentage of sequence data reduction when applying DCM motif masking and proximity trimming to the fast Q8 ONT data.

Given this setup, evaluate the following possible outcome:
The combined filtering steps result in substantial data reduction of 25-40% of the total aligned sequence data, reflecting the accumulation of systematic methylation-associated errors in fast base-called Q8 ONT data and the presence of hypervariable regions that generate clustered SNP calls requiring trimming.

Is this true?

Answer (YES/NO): NO